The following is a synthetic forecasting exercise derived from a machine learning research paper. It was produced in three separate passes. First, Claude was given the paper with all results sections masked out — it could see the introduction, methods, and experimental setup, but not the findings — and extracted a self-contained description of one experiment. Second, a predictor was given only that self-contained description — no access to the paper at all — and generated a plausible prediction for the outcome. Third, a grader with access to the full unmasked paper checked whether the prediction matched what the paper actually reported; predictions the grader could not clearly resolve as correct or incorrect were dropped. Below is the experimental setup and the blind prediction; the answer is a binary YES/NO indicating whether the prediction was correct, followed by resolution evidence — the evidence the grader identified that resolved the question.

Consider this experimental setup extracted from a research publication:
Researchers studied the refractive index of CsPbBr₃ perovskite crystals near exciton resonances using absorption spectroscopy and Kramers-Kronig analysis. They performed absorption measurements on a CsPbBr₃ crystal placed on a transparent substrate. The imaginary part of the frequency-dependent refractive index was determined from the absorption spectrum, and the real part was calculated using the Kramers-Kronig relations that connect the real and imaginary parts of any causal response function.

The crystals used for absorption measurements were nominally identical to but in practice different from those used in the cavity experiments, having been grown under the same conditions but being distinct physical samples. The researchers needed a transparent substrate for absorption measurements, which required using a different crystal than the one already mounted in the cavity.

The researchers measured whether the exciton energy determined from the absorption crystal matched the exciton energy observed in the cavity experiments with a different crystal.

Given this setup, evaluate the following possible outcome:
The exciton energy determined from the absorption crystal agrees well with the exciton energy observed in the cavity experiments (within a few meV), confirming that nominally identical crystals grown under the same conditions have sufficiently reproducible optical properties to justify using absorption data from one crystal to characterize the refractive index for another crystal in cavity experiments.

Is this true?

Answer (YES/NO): NO